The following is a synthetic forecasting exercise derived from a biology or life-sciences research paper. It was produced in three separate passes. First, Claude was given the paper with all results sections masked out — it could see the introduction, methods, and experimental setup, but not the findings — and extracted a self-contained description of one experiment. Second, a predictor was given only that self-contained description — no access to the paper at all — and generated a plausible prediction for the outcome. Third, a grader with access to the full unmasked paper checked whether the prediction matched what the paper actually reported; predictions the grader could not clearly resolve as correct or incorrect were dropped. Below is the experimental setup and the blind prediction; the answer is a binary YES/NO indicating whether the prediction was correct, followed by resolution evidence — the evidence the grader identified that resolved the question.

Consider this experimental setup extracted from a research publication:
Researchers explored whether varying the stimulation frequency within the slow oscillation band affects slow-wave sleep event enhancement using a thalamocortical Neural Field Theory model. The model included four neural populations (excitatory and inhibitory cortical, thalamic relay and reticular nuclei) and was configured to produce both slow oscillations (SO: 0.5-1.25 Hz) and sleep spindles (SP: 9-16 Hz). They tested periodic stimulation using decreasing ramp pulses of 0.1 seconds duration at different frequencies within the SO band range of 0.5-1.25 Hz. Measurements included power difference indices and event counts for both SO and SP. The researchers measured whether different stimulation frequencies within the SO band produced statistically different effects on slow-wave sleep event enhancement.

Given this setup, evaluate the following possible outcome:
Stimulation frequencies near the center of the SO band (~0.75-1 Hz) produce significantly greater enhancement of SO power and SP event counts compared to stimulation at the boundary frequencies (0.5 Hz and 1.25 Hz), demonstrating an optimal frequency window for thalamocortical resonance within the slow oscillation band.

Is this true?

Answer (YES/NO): NO